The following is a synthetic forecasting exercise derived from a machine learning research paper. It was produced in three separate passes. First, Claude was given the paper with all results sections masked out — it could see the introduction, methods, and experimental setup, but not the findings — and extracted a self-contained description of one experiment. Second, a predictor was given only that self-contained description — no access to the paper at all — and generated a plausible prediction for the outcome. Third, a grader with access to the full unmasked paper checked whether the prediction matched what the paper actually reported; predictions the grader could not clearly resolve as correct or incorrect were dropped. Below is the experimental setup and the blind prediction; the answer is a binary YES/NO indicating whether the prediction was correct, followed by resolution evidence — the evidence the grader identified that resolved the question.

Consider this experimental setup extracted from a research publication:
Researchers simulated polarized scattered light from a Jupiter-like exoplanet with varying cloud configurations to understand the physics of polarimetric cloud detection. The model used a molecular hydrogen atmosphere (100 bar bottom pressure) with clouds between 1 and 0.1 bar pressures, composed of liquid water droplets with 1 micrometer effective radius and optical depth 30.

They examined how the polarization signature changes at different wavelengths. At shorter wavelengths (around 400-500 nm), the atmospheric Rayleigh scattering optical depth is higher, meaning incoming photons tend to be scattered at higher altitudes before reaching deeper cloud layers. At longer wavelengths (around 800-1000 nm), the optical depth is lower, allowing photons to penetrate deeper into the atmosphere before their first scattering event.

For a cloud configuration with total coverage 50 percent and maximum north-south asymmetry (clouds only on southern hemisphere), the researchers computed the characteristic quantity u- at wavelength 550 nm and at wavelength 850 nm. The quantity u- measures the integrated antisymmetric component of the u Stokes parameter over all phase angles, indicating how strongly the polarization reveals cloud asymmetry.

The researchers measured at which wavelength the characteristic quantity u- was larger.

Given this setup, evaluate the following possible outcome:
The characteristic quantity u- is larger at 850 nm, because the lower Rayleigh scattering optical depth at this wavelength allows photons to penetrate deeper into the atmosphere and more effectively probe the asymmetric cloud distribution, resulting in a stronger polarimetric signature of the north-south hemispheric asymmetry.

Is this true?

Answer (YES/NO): YES